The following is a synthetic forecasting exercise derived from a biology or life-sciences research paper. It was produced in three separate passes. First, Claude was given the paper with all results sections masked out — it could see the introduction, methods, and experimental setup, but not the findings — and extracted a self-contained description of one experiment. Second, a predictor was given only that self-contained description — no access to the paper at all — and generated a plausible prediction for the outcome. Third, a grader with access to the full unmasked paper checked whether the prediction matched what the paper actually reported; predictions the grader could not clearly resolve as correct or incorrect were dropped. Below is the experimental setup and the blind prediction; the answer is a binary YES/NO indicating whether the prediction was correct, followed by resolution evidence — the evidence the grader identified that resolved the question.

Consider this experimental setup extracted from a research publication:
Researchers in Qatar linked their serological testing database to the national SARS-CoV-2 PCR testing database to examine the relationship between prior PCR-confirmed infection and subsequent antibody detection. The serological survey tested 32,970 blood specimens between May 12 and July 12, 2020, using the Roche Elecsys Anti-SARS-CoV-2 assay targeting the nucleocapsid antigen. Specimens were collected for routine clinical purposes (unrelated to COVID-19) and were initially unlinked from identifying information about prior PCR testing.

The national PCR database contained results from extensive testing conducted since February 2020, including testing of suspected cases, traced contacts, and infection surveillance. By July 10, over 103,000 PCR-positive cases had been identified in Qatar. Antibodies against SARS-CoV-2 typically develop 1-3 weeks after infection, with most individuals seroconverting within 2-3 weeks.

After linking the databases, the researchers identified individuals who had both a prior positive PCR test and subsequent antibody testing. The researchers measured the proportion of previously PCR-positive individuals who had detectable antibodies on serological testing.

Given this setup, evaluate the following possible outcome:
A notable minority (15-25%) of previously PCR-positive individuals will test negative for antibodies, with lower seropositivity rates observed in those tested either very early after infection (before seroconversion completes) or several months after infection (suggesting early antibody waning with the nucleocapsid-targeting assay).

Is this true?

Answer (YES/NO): NO